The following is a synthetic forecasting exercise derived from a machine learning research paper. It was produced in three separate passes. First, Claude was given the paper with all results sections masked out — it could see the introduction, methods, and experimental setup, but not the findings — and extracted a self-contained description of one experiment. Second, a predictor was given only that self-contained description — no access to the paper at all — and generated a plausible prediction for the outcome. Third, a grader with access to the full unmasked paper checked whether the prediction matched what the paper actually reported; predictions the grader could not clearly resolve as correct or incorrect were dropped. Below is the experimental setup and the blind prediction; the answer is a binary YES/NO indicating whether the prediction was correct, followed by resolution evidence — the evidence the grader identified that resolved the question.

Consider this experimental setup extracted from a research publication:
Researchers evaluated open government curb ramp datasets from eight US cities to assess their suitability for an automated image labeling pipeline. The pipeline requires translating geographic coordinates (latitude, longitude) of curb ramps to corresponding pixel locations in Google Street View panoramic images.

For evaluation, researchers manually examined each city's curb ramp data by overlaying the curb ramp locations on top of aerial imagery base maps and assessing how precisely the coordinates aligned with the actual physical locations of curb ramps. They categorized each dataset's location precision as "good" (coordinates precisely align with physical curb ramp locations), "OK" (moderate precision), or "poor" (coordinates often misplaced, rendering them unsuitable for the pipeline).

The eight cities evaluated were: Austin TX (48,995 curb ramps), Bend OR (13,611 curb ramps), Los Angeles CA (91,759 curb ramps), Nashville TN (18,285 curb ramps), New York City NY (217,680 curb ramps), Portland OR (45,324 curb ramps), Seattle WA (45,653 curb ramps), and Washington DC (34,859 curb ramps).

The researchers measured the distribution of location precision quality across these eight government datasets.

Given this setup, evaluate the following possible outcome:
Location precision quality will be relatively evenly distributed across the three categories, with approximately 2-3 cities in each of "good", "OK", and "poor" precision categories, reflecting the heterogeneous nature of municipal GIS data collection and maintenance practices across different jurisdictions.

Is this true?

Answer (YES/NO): NO